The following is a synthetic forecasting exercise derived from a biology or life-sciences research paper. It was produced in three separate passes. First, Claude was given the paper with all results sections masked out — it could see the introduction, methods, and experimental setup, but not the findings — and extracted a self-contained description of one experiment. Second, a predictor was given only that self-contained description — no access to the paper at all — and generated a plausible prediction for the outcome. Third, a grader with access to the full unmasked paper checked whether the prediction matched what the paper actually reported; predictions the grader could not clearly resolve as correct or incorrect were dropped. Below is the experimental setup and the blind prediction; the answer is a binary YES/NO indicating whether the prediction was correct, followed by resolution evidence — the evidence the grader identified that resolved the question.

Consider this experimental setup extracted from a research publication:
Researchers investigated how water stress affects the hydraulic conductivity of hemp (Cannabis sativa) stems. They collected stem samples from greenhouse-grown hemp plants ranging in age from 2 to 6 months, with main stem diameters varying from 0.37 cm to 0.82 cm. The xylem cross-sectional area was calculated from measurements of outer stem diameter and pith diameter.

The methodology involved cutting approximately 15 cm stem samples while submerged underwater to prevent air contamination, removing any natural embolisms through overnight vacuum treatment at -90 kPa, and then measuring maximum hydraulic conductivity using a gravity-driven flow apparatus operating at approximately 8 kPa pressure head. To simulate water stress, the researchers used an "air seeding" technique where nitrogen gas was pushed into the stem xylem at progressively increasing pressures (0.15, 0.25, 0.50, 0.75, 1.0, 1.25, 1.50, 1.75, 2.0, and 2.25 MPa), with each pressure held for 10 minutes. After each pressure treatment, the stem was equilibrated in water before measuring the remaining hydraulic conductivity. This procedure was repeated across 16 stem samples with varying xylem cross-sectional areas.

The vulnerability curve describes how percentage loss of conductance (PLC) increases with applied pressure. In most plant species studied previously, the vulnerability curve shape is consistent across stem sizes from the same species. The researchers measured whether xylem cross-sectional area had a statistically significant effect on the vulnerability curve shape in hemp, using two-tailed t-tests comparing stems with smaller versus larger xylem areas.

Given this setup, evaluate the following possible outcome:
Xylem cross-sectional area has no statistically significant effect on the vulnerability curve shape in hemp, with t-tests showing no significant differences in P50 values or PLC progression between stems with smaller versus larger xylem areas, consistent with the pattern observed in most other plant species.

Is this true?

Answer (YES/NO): NO